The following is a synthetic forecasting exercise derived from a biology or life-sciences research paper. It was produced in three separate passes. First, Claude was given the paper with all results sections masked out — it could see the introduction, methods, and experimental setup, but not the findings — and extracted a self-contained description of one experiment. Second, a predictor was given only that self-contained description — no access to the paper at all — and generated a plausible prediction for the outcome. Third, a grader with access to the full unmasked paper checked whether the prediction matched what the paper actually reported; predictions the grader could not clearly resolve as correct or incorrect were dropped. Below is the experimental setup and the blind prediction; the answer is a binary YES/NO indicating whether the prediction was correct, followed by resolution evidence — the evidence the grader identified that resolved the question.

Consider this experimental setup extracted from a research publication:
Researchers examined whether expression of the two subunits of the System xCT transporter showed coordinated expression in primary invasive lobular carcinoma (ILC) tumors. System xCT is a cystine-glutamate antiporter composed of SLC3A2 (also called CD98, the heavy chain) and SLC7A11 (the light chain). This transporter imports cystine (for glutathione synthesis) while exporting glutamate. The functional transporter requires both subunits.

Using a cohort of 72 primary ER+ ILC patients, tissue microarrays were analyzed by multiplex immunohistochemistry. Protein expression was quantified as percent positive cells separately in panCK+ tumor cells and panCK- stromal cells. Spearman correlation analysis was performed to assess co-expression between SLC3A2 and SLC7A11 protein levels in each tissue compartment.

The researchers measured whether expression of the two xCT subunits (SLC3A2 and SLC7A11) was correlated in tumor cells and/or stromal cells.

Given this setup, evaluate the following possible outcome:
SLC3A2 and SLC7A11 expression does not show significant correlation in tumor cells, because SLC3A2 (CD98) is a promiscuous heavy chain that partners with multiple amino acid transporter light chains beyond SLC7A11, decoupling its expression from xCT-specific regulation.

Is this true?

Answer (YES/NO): NO